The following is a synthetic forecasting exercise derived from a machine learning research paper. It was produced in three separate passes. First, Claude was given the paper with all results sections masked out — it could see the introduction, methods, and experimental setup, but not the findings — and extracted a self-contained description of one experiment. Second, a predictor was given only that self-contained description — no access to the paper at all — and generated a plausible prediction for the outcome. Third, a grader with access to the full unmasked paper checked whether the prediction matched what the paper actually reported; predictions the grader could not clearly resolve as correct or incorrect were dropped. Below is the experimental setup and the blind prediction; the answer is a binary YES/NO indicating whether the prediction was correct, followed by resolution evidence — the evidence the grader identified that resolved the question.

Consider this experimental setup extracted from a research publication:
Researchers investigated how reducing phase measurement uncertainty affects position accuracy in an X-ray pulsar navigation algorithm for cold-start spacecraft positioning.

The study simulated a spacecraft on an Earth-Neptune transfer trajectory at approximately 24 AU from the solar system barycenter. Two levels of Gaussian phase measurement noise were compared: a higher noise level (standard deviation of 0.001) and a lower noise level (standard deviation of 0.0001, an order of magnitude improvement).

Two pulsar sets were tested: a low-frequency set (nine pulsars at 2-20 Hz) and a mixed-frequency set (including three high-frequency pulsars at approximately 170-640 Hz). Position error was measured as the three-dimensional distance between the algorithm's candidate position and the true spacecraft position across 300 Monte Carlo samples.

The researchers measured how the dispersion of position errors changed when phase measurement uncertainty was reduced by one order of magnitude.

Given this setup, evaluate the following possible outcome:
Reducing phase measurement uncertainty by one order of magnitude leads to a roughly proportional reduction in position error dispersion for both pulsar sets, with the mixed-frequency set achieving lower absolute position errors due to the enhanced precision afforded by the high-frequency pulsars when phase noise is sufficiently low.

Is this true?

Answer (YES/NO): YES